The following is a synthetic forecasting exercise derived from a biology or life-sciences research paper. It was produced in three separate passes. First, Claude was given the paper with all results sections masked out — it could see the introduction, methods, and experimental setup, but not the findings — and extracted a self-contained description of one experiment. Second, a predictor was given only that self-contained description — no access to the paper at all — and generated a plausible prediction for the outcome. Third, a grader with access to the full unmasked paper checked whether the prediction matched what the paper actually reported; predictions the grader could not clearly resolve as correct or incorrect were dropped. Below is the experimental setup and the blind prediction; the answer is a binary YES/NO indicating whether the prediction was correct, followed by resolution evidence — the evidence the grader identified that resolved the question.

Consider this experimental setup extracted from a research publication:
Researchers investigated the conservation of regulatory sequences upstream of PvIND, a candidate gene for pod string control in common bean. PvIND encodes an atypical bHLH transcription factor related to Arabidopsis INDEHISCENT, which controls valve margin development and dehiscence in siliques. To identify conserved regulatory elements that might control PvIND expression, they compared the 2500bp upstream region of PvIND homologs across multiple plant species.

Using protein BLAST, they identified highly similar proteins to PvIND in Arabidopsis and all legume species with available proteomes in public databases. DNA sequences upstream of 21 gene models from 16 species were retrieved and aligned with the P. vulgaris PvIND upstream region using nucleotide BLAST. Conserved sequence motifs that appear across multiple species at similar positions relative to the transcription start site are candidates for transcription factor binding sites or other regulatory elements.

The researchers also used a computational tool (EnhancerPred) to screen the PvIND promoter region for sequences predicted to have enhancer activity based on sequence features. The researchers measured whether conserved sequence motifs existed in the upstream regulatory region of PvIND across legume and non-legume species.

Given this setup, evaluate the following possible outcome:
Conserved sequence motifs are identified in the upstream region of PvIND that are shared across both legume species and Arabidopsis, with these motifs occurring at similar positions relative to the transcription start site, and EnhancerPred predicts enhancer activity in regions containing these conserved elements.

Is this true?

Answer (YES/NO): NO